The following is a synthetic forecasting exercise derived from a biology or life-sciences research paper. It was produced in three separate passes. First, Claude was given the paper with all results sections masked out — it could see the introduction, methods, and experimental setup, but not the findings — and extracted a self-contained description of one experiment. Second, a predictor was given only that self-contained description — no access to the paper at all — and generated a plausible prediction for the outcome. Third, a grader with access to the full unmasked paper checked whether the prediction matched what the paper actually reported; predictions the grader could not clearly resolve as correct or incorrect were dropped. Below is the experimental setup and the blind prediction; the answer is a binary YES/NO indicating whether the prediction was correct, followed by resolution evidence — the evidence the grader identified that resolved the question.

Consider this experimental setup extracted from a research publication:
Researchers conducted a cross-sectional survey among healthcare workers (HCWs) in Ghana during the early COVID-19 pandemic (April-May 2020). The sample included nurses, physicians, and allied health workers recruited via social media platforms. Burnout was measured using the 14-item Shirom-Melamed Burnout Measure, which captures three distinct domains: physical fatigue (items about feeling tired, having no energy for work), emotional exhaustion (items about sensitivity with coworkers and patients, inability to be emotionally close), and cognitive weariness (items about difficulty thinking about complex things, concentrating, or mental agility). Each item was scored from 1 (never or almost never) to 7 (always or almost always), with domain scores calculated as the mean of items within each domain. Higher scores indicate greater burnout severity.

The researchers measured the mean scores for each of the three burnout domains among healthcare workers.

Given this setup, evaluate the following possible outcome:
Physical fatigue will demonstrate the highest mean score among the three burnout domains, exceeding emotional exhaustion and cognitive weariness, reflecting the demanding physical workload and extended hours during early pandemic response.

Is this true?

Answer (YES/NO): YES